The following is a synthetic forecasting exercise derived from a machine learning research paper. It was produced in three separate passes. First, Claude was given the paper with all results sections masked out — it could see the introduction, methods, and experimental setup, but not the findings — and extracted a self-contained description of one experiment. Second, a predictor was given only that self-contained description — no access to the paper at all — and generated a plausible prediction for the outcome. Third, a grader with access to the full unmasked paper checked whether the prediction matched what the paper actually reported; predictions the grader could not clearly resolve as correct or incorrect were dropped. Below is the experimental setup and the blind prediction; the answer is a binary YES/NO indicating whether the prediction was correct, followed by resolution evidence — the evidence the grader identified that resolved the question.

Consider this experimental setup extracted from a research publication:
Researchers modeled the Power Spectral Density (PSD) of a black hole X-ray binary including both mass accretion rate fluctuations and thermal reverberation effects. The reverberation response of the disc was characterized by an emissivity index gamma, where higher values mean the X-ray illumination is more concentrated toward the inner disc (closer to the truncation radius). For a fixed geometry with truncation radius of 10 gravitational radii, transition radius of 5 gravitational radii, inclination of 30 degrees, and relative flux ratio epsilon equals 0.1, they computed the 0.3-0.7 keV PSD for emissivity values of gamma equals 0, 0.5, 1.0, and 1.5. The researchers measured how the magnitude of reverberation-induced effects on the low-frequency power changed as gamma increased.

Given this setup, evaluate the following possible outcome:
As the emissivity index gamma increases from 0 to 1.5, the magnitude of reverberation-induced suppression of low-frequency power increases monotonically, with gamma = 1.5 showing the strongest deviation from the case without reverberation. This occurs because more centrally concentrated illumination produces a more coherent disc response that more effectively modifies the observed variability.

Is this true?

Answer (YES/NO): NO